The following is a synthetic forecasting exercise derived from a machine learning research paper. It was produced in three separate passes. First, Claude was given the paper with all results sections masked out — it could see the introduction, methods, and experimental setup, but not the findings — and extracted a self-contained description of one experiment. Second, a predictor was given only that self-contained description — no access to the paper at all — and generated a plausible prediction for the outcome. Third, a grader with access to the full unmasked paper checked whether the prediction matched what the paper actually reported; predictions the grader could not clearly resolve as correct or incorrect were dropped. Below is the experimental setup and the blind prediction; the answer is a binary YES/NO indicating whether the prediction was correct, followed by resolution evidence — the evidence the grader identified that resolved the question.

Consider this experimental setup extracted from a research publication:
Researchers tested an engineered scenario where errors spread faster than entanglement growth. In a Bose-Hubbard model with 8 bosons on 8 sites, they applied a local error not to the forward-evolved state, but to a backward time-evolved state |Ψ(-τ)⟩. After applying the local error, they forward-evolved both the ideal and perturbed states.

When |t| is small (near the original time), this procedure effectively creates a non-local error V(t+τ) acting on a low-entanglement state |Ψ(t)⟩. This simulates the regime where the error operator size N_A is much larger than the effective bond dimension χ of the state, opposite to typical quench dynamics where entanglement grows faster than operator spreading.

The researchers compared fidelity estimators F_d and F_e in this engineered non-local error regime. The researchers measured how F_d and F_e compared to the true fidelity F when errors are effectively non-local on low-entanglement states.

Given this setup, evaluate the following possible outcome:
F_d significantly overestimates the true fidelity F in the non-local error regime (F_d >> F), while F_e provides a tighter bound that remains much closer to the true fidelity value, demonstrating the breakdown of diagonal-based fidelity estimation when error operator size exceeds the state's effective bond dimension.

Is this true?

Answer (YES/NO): NO